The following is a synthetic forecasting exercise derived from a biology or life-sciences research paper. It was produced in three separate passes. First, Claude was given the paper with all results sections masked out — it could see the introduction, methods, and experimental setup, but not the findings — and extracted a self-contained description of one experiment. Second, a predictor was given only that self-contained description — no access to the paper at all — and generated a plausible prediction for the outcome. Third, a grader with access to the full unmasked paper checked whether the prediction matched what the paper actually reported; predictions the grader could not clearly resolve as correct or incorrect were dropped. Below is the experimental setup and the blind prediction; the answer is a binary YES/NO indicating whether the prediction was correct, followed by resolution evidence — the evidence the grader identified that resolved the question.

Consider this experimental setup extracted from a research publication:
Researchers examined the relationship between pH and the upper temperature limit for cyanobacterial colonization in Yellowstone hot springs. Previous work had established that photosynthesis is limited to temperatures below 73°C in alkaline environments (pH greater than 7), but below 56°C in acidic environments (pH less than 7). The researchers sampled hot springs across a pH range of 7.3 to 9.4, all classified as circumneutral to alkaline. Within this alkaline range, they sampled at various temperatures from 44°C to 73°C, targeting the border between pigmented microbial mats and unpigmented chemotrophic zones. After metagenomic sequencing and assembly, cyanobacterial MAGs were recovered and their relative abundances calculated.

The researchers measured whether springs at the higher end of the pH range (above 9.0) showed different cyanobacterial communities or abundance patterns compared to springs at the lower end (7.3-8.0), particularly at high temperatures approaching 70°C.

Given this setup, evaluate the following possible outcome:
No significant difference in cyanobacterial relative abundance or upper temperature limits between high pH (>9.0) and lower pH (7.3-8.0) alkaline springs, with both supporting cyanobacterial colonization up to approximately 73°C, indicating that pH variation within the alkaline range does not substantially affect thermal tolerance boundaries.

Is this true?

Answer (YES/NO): NO